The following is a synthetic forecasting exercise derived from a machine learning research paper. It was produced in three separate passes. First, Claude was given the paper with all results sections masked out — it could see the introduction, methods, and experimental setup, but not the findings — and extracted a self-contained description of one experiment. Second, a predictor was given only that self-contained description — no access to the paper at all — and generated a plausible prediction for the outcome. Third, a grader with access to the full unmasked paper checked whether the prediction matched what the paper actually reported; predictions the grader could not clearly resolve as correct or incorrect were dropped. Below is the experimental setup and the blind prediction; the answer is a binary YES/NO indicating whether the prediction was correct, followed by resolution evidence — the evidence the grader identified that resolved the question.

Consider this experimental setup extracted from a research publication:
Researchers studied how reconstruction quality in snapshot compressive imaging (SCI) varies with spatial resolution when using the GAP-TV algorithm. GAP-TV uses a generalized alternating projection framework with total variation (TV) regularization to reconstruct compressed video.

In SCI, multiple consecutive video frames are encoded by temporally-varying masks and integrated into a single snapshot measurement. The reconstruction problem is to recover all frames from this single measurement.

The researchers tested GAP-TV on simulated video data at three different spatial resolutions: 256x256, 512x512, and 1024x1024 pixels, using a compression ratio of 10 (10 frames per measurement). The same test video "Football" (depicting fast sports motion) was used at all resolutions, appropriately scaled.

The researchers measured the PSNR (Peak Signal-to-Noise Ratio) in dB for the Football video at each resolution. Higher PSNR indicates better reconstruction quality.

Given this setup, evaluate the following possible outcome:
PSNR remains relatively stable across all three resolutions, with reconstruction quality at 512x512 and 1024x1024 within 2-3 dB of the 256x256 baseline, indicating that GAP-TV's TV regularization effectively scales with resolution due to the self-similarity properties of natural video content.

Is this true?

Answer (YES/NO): NO